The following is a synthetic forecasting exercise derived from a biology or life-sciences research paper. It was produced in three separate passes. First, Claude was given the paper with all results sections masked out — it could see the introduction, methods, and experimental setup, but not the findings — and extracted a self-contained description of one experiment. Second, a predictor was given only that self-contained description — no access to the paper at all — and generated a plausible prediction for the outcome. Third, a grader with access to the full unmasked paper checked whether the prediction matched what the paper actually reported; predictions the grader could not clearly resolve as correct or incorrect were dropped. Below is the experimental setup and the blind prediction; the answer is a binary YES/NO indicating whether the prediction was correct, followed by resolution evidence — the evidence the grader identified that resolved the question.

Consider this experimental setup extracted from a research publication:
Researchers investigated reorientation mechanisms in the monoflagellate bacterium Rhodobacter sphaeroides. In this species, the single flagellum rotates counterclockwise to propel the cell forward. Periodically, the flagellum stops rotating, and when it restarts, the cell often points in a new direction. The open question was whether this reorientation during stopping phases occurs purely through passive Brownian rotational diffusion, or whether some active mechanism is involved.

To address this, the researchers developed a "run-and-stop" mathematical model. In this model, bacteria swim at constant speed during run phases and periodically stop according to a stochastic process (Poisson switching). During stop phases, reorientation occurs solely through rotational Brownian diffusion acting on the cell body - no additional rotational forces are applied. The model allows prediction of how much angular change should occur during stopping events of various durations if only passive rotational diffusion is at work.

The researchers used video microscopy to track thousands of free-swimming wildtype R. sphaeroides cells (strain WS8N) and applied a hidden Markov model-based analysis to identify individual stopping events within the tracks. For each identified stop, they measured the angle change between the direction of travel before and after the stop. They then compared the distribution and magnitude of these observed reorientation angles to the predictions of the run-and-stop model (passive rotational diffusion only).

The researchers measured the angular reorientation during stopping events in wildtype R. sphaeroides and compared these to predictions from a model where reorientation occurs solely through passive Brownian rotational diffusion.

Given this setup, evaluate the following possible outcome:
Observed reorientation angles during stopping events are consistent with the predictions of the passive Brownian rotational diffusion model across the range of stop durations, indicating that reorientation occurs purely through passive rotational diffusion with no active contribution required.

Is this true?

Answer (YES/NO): NO